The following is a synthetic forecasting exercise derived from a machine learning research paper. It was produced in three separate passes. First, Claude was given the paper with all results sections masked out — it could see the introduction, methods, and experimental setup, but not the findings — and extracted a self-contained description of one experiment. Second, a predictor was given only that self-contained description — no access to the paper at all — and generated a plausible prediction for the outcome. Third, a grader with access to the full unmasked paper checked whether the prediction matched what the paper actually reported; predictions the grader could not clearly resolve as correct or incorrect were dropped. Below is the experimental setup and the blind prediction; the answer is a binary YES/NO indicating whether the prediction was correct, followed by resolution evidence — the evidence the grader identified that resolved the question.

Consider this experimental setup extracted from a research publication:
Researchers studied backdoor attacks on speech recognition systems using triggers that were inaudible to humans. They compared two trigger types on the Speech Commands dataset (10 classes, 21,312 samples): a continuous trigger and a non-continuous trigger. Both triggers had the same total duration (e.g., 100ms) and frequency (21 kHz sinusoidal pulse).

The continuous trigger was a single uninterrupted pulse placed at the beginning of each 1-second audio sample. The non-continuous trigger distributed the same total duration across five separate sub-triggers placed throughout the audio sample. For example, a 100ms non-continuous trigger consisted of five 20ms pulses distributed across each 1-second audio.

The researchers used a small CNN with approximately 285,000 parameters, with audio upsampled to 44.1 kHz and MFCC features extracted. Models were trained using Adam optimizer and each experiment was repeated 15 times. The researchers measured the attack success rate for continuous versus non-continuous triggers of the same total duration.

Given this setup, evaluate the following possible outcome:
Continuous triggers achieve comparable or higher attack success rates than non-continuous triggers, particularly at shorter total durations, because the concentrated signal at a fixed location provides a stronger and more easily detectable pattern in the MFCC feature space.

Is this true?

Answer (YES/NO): NO